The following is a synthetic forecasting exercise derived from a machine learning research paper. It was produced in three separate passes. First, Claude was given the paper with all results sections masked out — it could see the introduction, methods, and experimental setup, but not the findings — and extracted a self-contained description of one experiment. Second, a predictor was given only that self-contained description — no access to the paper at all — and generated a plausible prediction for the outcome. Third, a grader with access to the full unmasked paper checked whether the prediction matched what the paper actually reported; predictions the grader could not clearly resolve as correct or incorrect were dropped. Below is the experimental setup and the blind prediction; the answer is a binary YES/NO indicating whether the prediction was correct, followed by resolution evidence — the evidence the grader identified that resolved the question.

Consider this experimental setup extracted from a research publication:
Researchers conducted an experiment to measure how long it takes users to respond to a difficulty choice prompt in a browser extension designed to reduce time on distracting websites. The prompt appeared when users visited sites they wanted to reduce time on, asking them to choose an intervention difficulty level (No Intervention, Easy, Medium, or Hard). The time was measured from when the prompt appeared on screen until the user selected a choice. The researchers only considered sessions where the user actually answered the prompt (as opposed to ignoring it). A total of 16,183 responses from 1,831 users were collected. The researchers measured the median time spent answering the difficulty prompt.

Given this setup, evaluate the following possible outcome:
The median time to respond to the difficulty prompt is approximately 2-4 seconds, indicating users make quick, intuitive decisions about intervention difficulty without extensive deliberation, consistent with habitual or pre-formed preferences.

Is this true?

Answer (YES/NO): NO